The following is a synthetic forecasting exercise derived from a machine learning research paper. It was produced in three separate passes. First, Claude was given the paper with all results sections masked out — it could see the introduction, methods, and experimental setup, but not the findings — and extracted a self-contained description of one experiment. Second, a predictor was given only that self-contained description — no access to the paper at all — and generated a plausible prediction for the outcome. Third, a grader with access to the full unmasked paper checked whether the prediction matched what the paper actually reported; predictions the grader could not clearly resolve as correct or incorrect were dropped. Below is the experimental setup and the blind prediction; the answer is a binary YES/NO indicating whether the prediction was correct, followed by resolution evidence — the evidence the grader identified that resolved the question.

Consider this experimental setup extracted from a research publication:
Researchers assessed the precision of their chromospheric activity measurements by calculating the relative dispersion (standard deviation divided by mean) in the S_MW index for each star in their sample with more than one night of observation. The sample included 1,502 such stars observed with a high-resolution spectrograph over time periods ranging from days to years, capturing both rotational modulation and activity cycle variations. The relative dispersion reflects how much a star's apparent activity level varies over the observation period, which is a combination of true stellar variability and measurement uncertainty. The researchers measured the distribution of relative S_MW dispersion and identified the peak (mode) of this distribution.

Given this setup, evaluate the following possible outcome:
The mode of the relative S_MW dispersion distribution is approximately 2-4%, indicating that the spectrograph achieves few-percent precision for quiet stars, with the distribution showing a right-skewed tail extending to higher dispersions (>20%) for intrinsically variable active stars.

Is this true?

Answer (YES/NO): NO